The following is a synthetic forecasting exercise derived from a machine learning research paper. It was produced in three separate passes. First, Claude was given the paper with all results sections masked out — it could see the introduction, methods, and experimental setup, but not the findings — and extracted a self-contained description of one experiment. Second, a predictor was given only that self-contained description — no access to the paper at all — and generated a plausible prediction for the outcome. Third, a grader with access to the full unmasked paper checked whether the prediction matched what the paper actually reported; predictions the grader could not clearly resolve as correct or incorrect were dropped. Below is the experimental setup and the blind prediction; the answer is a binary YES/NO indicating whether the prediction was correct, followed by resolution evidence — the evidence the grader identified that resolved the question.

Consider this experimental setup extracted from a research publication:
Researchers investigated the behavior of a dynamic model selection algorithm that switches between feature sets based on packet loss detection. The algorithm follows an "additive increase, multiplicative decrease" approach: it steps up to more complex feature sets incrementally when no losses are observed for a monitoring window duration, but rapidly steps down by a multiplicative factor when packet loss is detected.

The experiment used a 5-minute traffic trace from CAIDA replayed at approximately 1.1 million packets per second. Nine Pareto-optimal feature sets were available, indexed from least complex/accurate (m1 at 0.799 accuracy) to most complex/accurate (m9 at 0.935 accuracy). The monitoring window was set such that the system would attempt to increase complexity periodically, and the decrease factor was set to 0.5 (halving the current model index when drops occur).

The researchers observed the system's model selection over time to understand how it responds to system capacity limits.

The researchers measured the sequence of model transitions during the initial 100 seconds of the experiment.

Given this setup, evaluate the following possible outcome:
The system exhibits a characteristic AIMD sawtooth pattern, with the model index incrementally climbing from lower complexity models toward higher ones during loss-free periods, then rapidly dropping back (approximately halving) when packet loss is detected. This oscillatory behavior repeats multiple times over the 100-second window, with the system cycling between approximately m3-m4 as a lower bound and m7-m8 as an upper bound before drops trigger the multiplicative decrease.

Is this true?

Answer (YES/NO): NO